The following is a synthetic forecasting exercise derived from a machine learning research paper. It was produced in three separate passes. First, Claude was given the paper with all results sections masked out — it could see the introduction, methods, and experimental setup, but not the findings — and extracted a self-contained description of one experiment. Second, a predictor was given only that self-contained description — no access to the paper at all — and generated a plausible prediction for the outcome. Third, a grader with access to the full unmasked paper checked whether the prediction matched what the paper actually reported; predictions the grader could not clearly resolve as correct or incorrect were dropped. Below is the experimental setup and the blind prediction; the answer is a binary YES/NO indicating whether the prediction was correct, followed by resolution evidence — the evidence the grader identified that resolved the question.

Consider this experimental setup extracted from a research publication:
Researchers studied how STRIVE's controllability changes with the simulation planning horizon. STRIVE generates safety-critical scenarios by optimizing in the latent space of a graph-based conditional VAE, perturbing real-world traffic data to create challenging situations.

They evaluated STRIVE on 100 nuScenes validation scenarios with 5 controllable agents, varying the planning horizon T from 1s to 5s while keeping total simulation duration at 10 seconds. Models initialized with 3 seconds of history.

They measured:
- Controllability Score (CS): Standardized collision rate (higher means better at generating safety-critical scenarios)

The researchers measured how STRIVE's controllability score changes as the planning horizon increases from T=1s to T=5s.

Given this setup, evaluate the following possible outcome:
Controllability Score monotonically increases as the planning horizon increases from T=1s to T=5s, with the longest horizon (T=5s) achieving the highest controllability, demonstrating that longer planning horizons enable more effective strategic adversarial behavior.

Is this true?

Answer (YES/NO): NO